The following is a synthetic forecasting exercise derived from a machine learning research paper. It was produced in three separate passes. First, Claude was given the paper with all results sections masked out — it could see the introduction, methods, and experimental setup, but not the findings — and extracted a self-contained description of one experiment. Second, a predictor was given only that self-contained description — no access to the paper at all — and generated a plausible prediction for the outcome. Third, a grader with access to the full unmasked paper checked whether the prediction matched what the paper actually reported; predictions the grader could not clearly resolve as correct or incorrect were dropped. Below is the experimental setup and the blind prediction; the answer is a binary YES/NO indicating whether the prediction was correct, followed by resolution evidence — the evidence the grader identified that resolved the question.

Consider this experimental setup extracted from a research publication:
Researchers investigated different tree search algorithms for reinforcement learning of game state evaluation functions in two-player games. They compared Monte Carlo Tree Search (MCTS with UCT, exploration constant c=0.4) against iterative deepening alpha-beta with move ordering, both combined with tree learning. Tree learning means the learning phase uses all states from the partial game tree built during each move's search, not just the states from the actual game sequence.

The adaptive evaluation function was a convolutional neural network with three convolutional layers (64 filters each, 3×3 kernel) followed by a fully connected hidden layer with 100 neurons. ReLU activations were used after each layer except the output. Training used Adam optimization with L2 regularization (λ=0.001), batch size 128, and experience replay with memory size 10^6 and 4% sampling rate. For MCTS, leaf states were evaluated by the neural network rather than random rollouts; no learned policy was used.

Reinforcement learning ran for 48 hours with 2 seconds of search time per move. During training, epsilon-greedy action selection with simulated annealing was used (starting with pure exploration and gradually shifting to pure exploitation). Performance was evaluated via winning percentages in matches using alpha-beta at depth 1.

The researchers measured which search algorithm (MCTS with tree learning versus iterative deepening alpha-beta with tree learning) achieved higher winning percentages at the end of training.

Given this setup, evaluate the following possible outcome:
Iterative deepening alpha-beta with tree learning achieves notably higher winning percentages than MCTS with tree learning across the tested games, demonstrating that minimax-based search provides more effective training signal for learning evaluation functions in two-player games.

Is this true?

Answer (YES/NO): YES